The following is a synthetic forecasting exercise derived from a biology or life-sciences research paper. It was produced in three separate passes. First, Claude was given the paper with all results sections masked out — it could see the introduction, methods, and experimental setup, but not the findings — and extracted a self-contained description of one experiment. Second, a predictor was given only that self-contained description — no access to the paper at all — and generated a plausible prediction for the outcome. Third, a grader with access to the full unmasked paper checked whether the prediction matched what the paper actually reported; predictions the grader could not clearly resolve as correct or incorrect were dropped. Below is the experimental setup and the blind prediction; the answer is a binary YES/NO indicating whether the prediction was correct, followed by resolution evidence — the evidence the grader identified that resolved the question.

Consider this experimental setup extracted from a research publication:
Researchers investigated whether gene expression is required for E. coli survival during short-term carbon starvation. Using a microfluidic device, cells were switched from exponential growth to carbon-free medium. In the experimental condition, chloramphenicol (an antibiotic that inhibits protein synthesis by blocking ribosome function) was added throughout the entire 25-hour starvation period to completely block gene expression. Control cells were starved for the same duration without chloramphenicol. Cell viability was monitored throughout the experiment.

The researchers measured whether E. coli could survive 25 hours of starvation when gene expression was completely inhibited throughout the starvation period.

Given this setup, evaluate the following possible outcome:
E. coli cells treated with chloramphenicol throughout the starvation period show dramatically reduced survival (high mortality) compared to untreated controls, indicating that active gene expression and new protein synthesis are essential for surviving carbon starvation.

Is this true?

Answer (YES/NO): NO